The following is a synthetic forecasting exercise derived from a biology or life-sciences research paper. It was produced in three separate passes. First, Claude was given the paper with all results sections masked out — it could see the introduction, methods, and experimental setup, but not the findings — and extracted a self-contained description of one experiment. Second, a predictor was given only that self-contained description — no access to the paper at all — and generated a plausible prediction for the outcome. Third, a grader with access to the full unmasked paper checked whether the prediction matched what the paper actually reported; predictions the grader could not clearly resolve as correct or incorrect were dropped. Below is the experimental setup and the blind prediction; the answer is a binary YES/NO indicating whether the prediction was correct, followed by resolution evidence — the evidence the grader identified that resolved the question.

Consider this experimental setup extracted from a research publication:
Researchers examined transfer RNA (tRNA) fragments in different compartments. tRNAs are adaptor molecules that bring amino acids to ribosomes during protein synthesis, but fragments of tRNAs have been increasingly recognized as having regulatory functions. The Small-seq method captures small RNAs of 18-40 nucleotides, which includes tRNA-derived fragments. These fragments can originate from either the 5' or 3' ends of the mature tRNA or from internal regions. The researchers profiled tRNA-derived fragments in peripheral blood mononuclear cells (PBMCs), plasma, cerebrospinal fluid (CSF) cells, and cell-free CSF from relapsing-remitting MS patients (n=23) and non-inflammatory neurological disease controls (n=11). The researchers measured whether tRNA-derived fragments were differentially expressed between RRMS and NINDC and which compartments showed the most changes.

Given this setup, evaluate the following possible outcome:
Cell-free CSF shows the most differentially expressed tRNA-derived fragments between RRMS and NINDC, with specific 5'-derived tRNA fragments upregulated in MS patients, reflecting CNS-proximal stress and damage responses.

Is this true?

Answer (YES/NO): NO